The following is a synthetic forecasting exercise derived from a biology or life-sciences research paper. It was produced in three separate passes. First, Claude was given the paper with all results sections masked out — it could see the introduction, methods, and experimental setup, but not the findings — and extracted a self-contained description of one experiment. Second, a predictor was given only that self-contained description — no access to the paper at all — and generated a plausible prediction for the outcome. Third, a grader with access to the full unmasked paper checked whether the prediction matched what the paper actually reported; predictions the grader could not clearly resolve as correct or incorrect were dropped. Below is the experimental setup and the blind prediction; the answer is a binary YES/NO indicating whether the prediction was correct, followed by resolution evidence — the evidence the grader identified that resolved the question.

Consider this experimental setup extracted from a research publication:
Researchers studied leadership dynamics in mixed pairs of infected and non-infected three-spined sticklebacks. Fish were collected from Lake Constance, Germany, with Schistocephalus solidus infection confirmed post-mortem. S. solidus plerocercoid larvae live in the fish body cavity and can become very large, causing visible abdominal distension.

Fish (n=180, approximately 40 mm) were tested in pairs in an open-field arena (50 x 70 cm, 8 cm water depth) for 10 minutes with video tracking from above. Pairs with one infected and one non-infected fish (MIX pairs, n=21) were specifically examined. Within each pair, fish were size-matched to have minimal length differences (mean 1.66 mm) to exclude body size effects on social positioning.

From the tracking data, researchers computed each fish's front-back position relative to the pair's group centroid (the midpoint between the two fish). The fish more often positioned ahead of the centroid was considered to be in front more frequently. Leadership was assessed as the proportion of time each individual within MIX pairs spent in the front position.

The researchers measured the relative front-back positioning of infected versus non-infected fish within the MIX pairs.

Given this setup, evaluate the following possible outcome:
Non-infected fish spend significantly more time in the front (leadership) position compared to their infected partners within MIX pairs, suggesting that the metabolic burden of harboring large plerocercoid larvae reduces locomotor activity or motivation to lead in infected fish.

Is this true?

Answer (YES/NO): NO